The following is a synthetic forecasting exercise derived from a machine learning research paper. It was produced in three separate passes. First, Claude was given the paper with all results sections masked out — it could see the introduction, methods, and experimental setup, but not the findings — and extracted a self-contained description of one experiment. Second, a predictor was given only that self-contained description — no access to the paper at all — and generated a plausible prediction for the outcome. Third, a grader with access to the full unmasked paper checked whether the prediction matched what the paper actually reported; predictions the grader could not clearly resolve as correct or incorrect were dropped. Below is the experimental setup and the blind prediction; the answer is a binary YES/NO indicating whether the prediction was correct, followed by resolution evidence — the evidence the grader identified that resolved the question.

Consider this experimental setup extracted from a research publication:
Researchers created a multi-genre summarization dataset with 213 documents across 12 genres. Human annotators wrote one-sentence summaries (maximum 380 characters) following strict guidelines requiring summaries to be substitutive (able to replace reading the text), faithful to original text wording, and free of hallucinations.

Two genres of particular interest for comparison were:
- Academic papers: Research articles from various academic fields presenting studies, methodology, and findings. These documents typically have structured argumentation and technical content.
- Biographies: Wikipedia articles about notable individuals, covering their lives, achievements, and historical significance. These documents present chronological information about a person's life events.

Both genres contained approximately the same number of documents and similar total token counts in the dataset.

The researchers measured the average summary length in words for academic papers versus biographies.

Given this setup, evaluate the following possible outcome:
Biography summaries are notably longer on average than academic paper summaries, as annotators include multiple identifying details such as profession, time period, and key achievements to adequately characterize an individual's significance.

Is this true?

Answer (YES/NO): YES